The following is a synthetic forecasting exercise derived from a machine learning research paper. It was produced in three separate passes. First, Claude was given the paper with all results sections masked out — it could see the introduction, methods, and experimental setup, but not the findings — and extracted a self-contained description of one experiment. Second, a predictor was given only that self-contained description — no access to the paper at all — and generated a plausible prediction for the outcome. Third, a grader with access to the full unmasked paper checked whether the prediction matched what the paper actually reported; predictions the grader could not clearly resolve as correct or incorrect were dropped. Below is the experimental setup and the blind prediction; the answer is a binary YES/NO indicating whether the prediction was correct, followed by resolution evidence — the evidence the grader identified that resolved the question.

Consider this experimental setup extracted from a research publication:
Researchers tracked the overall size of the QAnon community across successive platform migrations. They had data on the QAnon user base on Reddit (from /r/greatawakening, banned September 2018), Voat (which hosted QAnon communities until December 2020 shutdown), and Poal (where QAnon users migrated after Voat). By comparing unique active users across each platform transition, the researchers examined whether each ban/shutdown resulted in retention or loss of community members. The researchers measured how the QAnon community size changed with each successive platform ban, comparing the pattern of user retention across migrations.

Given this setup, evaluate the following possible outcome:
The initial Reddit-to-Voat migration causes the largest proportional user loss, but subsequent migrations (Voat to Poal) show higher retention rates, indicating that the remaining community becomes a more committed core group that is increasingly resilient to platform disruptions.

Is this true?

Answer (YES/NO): YES